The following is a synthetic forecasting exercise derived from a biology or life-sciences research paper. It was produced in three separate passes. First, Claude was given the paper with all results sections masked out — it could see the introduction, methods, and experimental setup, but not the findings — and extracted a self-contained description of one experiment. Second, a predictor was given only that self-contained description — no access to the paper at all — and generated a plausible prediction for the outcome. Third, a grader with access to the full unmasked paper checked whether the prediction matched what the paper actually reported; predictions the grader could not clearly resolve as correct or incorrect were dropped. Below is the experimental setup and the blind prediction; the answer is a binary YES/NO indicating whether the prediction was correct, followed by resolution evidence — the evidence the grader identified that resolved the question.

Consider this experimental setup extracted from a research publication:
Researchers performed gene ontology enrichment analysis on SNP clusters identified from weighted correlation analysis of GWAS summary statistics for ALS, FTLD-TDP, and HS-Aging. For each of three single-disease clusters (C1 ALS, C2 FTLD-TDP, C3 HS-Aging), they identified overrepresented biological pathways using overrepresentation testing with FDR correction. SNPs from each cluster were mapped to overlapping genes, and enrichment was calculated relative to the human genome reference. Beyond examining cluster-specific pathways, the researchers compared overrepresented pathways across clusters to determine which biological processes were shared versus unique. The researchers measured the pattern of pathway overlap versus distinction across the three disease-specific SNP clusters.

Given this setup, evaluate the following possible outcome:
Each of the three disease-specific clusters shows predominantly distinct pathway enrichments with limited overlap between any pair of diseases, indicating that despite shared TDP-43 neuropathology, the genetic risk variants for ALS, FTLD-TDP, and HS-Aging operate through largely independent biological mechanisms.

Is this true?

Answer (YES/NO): NO